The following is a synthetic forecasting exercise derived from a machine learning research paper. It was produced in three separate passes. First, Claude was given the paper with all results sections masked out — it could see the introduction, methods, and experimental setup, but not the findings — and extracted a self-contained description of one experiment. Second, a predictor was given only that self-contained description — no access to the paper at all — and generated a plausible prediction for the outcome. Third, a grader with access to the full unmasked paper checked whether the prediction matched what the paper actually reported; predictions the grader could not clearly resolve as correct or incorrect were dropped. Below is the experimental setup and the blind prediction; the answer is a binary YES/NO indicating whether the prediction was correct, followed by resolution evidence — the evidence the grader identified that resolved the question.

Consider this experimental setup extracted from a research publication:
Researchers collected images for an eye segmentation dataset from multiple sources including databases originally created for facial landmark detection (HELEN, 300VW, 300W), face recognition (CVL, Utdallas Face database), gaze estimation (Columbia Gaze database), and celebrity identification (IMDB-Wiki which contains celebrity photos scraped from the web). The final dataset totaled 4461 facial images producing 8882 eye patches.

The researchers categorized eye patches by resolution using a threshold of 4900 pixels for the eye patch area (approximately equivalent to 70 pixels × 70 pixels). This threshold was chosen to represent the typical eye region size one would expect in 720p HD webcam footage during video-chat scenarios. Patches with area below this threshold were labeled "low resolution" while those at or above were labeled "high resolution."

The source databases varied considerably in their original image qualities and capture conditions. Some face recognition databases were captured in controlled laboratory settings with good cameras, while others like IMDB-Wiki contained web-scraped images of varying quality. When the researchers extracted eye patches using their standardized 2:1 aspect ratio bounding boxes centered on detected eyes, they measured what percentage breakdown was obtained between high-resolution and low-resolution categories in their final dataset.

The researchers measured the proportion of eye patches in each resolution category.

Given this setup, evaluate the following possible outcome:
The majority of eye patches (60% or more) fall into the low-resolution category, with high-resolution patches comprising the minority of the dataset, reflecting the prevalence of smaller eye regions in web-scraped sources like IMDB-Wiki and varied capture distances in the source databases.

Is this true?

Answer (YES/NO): NO